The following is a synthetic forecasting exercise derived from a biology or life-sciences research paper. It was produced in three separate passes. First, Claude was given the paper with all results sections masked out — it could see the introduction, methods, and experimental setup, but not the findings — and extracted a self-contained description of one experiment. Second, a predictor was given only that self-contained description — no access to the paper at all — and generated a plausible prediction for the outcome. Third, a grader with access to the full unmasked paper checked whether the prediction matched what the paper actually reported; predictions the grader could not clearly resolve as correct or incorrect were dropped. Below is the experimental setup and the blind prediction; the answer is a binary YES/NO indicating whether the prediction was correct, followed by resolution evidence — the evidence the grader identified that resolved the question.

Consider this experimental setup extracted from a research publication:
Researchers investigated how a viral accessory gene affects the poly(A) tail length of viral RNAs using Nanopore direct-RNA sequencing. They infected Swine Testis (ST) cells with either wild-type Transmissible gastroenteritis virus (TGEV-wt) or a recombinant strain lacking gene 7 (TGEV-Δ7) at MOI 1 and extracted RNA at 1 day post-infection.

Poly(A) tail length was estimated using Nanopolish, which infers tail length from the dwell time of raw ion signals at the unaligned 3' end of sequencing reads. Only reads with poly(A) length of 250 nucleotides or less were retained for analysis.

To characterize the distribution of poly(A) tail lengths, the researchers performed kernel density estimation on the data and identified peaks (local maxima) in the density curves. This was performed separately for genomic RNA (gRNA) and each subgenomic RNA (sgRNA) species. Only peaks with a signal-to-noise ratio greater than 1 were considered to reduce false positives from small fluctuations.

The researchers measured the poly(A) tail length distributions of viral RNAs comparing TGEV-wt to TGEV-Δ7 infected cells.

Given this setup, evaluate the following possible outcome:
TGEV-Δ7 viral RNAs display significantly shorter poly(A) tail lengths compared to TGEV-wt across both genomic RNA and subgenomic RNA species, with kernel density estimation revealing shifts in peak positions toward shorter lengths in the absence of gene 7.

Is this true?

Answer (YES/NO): NO